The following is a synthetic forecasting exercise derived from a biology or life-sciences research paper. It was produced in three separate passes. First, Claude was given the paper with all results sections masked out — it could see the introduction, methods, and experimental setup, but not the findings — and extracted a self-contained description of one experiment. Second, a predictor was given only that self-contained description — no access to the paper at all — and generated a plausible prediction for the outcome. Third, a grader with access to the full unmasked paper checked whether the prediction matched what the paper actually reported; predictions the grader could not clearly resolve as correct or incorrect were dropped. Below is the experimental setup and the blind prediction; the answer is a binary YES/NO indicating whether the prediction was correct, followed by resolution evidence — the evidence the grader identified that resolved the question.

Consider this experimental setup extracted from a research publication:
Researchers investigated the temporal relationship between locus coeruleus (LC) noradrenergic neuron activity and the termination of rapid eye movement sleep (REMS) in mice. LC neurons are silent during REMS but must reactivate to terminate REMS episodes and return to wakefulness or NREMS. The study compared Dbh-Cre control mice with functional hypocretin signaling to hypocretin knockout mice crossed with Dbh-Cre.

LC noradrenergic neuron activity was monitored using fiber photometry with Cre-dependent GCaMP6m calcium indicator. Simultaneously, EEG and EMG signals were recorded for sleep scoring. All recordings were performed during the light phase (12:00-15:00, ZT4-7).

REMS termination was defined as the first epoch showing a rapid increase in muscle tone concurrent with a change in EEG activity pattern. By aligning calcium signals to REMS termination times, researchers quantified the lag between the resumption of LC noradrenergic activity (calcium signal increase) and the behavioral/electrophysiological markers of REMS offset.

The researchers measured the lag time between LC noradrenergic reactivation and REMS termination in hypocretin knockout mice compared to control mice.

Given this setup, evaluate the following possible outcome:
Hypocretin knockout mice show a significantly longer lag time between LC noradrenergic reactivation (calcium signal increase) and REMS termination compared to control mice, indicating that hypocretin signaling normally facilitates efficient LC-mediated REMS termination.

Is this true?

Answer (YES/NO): YES